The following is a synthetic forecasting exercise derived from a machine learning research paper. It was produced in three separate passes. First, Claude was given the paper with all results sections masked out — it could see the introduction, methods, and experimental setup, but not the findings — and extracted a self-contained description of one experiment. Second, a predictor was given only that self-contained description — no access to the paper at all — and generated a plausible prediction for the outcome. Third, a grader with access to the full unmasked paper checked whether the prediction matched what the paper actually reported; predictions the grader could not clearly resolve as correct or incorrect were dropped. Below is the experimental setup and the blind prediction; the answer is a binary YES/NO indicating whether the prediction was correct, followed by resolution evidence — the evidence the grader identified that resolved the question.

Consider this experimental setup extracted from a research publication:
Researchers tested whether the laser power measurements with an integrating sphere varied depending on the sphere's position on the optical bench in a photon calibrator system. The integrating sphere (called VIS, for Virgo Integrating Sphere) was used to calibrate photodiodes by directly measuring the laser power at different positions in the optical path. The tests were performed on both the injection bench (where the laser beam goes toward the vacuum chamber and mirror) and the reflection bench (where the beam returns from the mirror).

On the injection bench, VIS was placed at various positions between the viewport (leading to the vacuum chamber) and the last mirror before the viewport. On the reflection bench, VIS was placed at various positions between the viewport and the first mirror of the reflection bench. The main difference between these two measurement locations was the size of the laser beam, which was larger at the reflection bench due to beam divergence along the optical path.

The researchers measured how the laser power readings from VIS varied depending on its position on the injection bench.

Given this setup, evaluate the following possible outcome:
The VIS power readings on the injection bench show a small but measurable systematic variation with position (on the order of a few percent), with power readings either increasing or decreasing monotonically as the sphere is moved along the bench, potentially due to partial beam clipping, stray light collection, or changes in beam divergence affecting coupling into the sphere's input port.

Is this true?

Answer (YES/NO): NO